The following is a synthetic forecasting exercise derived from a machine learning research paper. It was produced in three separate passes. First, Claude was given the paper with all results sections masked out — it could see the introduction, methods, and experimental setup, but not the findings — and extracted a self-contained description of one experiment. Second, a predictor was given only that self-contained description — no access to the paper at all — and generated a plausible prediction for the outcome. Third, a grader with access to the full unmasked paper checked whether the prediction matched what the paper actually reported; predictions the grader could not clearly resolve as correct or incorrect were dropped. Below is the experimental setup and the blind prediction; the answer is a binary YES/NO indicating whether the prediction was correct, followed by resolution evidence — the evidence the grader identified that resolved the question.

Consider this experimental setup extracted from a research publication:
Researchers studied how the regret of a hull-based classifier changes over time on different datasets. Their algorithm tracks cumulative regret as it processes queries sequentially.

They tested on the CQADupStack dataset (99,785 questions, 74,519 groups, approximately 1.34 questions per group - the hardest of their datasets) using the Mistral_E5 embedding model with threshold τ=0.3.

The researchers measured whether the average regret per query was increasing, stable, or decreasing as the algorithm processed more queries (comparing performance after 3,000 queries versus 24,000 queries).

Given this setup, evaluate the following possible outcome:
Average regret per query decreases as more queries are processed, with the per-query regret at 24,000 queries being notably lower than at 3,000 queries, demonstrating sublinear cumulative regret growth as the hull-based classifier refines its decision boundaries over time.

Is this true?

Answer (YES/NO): YES